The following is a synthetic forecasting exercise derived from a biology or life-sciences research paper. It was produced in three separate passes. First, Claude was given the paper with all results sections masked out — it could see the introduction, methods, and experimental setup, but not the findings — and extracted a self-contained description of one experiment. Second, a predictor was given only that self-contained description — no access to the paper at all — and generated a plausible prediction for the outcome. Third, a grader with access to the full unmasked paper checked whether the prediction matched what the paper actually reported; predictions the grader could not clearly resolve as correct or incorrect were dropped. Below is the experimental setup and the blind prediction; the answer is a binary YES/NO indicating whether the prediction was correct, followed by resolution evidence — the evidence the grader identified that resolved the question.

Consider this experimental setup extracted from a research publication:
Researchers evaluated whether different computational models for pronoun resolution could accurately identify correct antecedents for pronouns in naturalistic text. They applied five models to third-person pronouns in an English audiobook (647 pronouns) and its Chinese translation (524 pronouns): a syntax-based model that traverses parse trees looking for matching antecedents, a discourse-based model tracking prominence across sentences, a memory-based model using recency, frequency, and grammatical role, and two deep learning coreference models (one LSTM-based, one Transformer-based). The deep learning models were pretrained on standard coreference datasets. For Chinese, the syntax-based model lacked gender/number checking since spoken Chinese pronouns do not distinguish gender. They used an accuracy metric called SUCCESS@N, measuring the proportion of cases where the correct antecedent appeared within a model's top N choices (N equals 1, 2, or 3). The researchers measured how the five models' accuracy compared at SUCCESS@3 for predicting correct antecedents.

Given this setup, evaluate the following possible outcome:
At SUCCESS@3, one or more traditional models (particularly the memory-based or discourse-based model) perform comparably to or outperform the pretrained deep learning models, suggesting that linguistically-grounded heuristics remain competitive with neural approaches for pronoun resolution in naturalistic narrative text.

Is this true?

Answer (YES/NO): YES